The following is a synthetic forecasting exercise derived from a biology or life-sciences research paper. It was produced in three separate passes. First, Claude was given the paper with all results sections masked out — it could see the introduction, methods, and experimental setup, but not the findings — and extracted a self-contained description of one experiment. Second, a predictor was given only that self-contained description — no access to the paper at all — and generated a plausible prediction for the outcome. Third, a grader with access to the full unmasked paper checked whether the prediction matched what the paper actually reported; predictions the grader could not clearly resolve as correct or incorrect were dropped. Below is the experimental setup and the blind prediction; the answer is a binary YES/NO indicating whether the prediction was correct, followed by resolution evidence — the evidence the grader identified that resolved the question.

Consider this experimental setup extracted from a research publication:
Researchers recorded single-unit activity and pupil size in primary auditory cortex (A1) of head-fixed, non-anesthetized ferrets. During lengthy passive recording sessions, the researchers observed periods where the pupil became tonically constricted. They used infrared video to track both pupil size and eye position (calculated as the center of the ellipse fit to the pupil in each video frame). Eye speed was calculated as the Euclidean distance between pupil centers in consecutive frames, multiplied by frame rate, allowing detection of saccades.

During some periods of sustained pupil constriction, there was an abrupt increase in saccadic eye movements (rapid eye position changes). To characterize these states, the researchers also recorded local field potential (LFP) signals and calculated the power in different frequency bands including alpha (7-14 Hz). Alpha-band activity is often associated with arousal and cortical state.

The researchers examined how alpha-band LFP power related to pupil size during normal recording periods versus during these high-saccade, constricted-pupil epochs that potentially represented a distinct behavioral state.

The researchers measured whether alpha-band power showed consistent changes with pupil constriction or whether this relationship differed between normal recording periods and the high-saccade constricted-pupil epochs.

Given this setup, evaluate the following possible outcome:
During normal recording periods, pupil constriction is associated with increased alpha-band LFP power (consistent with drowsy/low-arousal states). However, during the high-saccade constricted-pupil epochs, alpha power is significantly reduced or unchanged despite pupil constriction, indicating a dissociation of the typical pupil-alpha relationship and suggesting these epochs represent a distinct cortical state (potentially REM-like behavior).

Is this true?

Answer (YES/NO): YES